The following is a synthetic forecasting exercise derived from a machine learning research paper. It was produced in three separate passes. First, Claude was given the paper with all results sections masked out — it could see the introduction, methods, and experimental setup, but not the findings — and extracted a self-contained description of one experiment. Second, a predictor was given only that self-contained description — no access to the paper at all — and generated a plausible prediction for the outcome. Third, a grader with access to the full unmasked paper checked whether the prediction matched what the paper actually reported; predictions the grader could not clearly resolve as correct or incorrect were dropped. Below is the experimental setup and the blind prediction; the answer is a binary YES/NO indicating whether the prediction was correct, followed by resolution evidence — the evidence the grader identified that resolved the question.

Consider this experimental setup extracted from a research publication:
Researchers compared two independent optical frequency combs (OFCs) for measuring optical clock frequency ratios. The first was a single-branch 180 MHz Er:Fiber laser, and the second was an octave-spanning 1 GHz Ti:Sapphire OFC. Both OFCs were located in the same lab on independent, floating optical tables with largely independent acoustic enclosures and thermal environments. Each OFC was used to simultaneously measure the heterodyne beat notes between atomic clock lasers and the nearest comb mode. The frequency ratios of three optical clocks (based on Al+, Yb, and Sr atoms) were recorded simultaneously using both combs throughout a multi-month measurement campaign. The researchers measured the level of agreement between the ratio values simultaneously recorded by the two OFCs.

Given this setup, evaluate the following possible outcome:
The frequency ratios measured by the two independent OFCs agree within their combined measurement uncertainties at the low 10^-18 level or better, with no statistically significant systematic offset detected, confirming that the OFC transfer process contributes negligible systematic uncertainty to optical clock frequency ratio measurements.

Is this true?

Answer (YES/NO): YES